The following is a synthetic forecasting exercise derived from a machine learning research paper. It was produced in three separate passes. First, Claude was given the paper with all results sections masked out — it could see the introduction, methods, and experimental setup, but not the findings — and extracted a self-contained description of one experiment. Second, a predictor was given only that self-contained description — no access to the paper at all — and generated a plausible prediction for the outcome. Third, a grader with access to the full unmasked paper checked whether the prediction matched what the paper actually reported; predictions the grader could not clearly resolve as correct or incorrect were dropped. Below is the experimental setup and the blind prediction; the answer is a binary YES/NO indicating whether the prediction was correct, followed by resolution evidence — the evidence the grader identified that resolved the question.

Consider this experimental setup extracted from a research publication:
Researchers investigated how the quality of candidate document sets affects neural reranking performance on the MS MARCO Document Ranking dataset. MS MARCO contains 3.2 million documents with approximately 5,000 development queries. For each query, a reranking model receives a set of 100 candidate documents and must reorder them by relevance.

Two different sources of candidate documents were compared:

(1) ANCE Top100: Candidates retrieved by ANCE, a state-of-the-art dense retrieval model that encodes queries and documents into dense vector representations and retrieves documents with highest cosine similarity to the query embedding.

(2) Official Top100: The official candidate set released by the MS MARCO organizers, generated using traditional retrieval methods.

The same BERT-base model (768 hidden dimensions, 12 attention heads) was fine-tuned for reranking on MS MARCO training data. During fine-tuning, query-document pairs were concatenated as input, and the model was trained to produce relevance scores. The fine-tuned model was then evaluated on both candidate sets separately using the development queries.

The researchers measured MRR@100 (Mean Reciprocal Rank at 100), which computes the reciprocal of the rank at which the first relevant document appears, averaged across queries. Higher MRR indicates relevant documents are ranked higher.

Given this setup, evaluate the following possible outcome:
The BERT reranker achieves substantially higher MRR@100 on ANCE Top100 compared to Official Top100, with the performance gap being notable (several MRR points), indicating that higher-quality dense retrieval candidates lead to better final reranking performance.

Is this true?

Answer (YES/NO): YES